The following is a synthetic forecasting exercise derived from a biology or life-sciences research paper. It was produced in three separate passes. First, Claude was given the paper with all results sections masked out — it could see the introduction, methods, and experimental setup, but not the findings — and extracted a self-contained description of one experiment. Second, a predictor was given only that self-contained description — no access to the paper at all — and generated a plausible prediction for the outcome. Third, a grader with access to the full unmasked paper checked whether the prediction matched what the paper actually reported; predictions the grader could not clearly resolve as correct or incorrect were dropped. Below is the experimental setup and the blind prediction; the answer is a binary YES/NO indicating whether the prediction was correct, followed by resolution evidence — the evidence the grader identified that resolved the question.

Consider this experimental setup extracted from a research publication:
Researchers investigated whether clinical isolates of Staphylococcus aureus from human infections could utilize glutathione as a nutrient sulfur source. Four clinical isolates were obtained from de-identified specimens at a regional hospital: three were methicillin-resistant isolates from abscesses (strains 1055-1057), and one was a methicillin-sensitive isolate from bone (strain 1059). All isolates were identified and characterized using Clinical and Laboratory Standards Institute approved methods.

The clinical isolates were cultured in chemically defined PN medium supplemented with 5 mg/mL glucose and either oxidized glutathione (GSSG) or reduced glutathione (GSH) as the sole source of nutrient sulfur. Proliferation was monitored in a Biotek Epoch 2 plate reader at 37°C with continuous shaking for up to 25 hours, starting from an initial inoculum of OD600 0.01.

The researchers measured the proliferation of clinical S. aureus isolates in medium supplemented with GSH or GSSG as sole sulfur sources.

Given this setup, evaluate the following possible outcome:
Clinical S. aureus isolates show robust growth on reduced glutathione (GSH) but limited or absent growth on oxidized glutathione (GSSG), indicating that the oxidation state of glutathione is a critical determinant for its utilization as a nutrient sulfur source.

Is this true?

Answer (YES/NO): NO